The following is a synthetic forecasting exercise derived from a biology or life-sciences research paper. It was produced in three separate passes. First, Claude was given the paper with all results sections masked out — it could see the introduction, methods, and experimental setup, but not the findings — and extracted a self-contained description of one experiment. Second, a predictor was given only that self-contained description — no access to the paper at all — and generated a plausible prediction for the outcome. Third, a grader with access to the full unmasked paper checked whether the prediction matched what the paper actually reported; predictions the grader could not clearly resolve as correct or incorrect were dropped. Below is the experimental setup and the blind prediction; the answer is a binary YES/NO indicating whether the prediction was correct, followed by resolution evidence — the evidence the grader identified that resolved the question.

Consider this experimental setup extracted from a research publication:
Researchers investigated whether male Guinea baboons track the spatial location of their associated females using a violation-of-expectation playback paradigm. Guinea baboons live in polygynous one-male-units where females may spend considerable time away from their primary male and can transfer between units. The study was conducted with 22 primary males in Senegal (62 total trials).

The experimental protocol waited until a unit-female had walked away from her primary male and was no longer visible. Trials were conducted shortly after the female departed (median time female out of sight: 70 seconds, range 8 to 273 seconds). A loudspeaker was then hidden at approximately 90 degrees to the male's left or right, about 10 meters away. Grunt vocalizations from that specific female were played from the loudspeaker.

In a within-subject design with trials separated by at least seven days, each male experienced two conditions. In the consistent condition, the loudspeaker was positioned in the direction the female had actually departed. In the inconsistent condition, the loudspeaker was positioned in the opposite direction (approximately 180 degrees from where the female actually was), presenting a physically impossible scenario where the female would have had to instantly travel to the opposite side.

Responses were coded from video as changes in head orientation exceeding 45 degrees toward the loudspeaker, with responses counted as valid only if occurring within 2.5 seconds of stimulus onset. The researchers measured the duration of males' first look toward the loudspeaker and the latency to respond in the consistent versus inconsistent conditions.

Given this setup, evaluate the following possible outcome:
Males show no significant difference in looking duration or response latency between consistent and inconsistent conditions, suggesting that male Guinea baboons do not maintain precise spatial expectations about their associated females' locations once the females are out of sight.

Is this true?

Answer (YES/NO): YES